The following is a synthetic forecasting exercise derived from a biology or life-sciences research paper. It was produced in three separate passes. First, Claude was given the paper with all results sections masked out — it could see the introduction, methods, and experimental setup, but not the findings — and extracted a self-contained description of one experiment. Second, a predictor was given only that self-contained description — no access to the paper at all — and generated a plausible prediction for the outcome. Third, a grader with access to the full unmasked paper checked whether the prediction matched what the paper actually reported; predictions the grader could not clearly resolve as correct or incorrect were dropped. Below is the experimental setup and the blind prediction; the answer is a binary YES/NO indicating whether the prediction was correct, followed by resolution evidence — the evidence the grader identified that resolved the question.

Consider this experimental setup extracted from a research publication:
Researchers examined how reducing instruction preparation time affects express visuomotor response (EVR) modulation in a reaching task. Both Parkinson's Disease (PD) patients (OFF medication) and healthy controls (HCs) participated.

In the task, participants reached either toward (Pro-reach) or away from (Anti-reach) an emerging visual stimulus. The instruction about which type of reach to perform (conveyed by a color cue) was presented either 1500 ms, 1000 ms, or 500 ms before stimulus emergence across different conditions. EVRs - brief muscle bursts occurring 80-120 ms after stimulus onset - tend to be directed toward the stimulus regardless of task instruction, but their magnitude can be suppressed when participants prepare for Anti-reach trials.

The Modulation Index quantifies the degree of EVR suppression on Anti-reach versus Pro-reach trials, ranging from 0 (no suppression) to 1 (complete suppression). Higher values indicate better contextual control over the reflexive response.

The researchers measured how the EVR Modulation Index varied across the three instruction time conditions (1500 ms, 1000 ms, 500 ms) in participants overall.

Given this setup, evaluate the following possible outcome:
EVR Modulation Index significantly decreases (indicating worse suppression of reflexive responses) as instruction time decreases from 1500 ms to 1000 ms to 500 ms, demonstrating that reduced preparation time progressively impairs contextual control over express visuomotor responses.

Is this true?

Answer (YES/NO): NO